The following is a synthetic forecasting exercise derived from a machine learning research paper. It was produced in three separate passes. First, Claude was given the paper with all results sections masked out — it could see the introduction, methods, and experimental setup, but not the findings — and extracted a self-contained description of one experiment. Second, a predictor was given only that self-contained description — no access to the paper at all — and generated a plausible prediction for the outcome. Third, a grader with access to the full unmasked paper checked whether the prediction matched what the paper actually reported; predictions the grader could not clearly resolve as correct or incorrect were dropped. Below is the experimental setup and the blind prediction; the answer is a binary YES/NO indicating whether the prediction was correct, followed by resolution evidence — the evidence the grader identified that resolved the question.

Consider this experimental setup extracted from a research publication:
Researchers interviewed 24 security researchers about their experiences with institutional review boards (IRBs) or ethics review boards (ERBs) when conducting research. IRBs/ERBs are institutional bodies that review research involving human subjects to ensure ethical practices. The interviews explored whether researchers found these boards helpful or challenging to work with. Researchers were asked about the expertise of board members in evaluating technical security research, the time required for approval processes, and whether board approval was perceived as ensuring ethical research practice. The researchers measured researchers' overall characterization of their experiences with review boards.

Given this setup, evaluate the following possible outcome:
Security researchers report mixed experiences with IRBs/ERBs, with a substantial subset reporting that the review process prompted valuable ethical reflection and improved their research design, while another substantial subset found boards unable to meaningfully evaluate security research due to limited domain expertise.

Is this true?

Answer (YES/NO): YES